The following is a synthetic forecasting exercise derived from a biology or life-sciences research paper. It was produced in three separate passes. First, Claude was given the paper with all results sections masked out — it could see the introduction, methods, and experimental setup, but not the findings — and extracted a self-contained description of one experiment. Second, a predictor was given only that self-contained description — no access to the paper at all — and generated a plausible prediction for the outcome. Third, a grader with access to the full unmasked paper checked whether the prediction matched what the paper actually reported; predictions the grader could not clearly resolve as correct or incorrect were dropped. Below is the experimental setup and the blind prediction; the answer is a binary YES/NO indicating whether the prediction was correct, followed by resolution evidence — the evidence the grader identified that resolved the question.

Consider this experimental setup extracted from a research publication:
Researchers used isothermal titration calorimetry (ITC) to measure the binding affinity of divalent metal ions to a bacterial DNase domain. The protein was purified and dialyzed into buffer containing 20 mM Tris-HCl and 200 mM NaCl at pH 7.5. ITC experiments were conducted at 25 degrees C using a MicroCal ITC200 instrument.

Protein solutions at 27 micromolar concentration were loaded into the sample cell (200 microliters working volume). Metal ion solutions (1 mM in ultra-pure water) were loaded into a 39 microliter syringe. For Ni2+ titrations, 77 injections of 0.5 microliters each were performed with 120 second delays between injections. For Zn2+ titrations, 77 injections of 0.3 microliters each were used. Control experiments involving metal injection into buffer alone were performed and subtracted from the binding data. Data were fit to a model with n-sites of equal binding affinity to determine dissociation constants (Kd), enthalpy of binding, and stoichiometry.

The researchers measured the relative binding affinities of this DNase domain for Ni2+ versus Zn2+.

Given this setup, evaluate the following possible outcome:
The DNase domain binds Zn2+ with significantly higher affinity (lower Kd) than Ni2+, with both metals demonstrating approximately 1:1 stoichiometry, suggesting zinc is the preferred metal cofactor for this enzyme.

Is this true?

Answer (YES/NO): NO